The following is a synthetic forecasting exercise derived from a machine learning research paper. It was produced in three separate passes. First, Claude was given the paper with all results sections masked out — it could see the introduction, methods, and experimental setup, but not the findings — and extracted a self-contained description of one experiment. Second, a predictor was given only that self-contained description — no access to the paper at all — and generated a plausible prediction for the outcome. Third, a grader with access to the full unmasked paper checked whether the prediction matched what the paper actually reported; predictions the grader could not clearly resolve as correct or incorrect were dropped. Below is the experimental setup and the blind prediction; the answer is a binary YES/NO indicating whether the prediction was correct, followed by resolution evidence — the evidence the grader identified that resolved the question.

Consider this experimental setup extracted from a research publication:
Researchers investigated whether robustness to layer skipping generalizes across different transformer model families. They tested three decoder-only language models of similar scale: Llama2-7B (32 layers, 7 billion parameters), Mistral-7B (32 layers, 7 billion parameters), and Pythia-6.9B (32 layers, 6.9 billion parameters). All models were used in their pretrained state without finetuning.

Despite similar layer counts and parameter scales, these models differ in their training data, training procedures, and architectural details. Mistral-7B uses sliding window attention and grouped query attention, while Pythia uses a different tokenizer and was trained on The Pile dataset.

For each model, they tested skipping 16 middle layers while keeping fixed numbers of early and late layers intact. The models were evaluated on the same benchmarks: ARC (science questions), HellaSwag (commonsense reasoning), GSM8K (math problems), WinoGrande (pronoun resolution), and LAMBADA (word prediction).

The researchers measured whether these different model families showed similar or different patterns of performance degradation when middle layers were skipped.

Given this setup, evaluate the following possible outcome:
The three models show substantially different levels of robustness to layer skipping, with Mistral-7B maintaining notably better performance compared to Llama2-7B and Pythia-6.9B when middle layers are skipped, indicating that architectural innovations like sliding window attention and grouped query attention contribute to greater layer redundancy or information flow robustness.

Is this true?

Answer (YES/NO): NO